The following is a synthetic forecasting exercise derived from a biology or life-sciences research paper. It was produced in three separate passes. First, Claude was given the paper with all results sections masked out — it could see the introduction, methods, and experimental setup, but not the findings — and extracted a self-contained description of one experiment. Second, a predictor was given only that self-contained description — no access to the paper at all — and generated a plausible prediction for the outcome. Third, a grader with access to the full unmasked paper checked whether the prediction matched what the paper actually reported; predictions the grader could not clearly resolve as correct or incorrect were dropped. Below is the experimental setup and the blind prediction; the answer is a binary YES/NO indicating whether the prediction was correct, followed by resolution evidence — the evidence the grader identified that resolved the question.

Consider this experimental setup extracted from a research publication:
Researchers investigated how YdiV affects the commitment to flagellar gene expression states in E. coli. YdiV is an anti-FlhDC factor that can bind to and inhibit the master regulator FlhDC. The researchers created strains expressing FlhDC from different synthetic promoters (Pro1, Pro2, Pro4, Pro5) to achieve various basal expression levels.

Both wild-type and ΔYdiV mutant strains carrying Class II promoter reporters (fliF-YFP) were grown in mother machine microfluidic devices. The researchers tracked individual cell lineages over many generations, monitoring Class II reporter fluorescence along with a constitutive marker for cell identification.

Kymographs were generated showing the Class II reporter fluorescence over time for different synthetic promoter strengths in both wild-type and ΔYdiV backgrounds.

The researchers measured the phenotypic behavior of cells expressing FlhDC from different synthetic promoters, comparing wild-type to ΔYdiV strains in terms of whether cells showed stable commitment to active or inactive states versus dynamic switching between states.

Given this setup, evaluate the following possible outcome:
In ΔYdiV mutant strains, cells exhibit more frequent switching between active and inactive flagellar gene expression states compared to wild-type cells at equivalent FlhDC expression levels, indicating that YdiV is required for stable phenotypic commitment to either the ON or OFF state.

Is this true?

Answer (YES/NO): NO